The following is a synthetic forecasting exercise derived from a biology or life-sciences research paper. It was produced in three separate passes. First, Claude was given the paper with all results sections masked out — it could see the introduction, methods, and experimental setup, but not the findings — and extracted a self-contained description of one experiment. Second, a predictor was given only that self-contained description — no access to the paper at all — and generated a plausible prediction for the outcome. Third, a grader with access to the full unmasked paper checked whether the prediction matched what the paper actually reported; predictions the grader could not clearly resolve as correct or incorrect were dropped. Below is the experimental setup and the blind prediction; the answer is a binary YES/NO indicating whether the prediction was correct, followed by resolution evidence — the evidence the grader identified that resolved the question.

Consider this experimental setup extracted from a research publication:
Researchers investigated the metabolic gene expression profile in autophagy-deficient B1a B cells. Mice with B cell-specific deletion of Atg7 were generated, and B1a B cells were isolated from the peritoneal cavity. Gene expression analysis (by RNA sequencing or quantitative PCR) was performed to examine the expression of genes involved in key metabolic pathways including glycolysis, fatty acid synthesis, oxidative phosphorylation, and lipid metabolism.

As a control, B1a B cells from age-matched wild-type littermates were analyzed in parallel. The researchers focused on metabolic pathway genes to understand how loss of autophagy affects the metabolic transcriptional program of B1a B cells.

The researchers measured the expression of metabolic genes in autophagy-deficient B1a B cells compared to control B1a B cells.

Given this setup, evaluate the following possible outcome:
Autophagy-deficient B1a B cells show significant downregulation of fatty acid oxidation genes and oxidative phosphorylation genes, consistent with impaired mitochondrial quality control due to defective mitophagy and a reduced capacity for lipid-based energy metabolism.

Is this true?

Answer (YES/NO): NO